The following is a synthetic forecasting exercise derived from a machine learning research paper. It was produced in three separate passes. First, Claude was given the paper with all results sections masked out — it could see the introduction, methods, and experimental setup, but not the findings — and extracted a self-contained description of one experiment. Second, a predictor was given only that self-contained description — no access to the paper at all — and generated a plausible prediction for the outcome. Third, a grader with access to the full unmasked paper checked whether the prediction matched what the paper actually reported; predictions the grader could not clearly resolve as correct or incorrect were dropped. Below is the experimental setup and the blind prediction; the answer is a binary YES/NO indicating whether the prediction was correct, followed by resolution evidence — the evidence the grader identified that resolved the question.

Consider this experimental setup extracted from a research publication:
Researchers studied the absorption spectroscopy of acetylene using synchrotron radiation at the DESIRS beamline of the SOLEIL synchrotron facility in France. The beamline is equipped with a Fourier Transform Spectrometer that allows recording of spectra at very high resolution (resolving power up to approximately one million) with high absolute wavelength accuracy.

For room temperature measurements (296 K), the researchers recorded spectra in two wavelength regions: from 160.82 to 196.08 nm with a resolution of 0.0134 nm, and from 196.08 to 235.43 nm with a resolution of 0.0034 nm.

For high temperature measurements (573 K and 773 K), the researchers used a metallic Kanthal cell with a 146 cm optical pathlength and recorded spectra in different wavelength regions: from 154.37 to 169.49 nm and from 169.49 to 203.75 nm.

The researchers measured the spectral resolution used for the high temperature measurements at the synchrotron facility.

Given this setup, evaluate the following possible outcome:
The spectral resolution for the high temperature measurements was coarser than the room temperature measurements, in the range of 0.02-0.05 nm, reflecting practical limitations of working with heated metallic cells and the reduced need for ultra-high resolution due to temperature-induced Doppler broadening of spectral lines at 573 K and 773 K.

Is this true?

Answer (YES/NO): NO